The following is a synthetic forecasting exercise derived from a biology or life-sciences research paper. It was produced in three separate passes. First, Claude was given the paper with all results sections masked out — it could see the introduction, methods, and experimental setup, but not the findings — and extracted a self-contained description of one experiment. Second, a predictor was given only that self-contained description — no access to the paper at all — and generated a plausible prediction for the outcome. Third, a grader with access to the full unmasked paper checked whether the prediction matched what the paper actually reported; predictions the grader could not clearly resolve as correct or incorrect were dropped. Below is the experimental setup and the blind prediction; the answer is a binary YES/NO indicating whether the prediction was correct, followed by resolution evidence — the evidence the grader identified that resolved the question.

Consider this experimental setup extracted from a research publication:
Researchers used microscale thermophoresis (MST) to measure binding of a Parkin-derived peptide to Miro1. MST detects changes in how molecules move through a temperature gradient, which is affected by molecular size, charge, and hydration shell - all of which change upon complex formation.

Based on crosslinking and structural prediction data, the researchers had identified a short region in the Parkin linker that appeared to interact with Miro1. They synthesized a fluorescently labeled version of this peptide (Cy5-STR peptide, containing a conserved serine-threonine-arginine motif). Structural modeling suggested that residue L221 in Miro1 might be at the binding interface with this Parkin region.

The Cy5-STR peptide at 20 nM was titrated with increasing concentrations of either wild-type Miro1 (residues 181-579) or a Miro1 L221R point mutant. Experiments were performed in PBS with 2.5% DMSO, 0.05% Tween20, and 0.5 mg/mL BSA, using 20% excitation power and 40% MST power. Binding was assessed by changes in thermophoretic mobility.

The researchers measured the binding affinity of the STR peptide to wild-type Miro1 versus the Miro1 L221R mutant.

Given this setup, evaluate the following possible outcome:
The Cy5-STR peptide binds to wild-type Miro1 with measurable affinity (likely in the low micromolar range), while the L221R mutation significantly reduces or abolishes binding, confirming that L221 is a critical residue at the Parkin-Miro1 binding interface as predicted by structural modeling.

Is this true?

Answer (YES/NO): NO